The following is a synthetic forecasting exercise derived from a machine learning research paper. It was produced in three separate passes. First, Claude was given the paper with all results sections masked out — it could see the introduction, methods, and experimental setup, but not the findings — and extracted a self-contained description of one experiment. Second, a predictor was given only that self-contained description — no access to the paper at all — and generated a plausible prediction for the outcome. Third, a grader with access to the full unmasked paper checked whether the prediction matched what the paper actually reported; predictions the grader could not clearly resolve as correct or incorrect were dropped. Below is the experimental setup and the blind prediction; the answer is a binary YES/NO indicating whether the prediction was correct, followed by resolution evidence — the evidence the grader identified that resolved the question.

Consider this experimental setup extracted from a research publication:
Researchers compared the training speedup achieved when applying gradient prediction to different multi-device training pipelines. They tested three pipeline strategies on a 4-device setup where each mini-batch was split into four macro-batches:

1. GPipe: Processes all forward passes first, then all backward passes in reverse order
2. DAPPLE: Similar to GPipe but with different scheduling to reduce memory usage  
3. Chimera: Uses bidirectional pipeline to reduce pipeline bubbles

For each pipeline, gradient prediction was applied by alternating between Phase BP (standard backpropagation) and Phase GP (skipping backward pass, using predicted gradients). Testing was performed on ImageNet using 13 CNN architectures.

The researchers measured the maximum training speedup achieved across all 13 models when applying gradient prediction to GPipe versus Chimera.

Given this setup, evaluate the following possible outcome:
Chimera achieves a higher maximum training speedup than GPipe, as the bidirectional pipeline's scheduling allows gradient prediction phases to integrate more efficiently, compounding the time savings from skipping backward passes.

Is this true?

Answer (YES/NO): NO